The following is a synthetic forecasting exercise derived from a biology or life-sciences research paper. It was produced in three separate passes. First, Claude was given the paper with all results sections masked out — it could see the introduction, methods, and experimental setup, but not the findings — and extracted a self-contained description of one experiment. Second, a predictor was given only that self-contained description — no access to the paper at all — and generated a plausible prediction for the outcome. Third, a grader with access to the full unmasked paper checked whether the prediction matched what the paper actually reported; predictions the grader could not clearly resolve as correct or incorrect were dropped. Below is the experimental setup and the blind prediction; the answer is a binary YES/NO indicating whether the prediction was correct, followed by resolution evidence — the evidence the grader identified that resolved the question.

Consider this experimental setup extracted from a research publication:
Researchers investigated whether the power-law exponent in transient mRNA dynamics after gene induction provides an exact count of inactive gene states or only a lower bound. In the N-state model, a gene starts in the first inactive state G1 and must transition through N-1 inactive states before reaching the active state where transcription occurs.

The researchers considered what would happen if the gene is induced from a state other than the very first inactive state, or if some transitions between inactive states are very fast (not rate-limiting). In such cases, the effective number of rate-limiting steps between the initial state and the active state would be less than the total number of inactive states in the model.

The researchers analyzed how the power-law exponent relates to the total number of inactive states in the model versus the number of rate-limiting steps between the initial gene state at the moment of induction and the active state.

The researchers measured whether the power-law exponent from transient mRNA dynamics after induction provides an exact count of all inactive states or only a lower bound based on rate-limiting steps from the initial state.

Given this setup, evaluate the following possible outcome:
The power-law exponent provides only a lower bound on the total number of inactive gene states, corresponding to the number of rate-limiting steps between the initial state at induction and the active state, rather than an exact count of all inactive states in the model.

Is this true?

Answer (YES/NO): YES